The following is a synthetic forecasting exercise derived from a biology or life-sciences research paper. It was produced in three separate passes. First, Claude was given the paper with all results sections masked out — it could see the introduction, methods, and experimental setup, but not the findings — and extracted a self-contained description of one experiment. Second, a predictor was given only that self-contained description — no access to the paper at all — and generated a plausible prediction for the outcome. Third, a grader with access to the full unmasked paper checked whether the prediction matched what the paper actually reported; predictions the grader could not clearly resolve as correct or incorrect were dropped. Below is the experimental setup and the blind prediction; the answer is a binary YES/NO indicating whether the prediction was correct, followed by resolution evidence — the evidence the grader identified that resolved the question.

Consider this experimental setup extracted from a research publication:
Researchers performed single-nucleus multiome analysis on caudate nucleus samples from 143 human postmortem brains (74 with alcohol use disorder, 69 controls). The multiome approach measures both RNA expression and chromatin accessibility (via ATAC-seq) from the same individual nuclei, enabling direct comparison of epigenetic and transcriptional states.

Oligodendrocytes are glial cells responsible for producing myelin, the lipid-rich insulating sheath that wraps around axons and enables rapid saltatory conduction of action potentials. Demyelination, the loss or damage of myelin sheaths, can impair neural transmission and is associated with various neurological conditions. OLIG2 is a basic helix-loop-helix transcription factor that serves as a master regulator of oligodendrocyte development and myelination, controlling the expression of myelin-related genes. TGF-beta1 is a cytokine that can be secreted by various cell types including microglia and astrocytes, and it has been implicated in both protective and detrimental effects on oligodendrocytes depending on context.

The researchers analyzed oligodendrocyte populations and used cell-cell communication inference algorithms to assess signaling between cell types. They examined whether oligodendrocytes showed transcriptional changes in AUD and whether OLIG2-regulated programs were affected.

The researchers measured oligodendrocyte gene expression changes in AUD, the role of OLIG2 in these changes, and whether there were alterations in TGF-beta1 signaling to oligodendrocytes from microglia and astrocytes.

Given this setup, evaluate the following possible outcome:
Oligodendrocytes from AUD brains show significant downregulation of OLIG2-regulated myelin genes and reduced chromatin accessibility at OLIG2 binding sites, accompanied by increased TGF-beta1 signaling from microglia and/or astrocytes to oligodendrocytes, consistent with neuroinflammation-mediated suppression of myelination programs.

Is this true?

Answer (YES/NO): NO